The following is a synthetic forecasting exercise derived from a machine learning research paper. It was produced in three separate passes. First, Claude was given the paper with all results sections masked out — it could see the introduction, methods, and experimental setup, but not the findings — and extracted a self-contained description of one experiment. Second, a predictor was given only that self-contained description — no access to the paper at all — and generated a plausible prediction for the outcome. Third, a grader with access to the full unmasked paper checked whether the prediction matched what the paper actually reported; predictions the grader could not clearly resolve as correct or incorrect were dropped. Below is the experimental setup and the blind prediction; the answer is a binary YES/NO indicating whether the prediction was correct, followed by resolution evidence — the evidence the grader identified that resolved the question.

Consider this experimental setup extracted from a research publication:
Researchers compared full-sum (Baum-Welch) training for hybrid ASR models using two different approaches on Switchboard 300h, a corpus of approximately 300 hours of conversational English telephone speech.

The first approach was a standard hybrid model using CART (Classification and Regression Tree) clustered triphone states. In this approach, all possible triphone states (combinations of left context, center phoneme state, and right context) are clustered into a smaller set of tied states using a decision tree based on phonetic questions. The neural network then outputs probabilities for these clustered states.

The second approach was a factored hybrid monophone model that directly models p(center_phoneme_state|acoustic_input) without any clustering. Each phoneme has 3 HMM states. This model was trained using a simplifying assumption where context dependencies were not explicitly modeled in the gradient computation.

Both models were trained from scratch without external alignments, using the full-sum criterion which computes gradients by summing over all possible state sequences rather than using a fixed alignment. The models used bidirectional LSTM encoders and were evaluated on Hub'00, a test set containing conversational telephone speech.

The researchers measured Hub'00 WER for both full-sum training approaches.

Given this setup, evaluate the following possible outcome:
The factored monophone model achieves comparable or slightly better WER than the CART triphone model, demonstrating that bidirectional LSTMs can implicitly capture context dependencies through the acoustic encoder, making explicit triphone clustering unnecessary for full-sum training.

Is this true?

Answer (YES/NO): YES